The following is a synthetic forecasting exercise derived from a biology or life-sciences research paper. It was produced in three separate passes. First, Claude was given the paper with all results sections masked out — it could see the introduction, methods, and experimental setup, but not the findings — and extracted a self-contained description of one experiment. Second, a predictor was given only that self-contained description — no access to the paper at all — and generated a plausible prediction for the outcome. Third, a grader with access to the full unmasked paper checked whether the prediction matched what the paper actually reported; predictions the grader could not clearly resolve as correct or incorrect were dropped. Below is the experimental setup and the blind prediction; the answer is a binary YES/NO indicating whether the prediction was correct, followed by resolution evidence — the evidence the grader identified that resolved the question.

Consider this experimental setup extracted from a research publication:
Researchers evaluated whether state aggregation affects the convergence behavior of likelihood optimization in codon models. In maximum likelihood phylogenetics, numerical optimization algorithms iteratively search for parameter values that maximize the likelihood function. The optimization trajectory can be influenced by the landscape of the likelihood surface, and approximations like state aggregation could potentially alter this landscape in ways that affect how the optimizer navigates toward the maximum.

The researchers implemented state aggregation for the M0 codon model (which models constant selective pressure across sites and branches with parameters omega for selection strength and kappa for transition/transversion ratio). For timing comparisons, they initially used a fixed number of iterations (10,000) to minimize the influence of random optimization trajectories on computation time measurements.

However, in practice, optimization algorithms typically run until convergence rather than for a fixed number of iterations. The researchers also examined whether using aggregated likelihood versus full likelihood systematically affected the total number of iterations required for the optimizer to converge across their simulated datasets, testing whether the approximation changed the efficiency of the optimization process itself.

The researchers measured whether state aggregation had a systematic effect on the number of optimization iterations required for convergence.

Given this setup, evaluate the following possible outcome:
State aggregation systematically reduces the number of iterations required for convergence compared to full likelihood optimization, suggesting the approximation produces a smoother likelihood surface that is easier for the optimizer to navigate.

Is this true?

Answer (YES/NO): NO